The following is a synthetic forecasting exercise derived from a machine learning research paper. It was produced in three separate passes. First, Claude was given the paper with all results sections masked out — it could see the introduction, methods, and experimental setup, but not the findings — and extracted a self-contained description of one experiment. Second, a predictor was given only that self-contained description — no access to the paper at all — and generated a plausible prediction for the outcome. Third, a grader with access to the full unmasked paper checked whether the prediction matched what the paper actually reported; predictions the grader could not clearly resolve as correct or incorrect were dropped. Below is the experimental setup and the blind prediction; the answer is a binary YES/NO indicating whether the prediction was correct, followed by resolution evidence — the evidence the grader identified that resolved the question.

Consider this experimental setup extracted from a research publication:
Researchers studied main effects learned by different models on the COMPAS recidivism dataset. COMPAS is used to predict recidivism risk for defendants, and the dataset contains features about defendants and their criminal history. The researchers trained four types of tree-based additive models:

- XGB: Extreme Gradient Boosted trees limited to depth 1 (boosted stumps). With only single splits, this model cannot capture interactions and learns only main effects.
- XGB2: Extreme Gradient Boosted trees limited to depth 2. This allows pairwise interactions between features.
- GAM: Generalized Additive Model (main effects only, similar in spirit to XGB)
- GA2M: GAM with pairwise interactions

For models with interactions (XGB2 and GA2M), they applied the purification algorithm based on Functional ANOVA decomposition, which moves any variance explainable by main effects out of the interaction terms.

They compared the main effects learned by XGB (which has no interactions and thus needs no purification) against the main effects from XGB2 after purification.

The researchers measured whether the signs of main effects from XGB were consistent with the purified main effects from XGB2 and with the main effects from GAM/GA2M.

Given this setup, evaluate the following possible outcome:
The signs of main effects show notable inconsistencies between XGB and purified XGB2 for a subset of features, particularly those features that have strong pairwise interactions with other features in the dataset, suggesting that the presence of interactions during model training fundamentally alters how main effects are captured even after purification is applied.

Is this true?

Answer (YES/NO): NO